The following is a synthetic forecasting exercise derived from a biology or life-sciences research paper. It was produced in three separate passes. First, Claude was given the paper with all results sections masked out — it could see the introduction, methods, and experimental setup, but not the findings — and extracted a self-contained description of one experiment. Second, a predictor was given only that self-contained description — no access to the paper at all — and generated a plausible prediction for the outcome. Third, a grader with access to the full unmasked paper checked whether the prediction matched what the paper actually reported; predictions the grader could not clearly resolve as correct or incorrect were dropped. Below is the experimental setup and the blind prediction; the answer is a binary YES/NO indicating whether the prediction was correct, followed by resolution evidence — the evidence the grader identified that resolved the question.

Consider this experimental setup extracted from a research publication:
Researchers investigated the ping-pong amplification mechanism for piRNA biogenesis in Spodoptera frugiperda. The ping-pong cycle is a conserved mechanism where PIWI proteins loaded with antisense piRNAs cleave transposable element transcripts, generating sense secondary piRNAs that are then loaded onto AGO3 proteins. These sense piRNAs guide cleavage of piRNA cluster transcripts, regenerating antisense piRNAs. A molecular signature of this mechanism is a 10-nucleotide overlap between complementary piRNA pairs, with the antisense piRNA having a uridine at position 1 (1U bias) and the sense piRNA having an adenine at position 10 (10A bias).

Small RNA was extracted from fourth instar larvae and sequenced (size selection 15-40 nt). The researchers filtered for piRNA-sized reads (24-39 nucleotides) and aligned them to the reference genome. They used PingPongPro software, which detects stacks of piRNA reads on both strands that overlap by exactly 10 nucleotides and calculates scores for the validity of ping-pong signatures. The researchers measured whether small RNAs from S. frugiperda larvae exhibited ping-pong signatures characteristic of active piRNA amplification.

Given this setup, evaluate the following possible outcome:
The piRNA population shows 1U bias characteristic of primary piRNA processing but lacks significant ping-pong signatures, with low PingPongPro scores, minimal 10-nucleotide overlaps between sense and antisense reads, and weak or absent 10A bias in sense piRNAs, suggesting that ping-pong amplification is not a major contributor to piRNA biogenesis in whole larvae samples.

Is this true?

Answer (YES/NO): NO